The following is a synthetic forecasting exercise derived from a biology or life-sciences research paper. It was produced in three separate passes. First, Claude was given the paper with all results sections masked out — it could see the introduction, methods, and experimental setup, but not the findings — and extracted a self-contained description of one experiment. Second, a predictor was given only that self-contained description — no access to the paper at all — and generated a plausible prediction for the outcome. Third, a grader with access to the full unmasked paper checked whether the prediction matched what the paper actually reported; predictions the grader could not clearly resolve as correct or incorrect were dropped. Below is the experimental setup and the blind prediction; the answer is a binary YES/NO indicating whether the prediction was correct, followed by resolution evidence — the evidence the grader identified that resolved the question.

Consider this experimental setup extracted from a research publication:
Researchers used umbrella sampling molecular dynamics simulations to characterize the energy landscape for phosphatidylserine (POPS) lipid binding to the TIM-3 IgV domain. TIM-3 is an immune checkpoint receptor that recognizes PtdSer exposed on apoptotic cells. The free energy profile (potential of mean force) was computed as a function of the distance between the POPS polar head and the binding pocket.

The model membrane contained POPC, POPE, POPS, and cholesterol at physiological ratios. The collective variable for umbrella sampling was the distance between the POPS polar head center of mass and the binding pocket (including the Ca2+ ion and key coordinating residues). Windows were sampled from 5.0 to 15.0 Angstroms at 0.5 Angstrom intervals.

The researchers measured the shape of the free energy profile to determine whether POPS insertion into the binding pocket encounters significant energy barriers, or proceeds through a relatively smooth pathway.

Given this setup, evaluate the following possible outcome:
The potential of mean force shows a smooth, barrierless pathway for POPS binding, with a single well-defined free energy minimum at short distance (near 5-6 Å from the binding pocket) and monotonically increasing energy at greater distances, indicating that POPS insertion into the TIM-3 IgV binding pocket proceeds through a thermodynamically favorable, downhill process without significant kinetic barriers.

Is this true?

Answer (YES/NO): NO